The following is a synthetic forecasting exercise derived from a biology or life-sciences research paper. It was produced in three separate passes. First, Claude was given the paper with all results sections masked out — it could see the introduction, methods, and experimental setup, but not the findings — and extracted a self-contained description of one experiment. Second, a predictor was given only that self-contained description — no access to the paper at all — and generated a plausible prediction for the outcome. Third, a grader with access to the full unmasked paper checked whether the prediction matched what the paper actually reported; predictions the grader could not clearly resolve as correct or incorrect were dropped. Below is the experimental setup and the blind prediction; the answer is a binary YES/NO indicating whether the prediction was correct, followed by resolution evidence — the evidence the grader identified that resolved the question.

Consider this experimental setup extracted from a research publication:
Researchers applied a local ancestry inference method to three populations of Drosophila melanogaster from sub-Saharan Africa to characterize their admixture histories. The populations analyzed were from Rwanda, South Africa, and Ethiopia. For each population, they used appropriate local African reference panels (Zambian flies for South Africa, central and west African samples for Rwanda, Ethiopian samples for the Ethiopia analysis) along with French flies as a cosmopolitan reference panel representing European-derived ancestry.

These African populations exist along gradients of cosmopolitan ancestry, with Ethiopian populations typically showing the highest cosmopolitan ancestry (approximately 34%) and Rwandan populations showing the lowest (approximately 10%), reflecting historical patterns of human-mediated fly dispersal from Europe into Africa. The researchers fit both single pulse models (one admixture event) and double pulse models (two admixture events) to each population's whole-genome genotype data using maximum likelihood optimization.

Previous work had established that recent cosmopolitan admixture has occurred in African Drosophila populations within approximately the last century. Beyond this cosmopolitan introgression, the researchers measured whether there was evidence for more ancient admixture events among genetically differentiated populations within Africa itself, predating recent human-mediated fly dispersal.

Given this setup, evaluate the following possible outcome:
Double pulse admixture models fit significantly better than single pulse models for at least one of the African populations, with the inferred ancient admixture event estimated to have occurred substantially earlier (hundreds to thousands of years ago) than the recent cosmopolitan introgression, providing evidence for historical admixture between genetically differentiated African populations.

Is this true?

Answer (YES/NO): YES